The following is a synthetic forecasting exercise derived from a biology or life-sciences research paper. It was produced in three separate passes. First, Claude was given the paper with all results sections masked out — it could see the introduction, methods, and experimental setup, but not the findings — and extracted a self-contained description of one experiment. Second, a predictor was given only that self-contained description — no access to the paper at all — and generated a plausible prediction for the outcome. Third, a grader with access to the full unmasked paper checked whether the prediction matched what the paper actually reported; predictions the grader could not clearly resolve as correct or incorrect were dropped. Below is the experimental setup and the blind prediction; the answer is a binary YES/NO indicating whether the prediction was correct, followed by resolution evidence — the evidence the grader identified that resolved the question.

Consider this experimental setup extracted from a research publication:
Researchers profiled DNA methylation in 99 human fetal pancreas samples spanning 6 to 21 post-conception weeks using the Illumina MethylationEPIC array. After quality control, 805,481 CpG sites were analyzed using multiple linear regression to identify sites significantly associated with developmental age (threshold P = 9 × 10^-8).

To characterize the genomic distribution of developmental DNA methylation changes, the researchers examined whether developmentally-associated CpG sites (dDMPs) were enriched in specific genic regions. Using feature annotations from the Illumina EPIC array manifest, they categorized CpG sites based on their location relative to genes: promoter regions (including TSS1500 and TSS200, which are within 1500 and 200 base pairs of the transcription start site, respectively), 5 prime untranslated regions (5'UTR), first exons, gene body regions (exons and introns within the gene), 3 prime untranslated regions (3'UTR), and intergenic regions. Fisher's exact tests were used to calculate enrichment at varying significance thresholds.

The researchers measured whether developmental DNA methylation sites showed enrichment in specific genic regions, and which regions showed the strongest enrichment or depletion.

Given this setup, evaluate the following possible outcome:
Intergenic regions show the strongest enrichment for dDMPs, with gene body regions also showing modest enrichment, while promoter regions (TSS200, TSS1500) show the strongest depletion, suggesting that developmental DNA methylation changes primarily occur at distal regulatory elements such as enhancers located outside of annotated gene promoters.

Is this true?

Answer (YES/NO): NO